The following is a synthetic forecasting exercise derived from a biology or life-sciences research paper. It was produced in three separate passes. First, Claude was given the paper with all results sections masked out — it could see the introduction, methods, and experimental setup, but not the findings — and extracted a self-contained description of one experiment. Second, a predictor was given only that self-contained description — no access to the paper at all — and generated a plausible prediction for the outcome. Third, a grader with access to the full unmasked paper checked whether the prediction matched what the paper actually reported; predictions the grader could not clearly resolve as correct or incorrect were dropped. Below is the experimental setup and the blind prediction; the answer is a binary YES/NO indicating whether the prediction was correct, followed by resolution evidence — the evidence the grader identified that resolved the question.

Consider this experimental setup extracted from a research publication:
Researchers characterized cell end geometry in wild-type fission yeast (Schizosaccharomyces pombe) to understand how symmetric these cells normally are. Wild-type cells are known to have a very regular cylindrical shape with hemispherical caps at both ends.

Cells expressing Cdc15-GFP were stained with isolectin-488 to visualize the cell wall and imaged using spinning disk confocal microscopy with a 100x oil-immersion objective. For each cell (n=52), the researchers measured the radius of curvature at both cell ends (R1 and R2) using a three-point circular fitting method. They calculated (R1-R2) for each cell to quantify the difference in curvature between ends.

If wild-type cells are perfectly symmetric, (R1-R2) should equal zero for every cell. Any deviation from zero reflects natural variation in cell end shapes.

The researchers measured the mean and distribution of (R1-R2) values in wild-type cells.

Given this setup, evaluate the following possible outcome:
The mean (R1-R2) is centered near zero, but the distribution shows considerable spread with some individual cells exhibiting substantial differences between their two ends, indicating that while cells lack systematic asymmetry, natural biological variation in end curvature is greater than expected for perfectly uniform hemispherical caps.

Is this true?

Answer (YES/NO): NO